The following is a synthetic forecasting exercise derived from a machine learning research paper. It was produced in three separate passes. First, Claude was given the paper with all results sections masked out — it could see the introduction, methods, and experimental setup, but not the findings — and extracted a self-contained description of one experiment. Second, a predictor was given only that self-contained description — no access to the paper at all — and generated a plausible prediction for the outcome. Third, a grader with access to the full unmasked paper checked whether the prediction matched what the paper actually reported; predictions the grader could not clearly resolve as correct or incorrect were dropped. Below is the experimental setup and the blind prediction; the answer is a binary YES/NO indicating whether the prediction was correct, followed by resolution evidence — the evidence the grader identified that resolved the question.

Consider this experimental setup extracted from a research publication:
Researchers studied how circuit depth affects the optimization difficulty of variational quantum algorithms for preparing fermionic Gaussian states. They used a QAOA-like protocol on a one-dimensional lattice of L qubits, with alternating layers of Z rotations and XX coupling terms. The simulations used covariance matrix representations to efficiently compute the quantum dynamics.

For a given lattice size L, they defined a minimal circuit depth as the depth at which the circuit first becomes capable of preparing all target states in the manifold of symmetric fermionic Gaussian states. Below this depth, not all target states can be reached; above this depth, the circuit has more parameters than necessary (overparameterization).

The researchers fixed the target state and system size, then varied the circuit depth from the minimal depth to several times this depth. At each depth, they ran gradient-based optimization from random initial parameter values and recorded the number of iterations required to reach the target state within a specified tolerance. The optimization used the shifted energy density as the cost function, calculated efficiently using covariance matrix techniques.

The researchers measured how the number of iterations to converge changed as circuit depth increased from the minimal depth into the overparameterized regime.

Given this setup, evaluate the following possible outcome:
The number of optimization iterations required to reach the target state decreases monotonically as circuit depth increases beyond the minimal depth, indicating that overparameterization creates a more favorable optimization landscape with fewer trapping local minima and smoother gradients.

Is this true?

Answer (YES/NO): NO